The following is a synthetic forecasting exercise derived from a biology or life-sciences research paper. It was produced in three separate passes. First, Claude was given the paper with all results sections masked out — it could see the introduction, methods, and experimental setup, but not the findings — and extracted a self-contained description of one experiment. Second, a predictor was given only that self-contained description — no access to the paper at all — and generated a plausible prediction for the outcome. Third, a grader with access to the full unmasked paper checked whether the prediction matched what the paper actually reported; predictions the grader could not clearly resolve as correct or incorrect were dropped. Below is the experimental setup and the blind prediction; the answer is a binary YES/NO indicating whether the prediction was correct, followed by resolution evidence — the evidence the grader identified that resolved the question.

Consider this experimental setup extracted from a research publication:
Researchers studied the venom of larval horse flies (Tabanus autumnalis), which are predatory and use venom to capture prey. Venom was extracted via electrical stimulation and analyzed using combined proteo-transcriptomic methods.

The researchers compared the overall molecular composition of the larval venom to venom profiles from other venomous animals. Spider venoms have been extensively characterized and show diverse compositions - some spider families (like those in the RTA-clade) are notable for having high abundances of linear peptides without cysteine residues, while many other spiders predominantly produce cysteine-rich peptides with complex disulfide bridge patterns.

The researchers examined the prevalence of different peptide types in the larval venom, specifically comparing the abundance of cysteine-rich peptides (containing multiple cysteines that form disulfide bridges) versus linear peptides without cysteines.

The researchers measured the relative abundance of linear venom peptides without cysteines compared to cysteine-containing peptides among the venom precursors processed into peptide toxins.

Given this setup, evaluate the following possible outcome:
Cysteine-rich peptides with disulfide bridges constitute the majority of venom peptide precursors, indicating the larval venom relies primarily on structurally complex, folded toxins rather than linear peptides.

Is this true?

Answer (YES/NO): NO